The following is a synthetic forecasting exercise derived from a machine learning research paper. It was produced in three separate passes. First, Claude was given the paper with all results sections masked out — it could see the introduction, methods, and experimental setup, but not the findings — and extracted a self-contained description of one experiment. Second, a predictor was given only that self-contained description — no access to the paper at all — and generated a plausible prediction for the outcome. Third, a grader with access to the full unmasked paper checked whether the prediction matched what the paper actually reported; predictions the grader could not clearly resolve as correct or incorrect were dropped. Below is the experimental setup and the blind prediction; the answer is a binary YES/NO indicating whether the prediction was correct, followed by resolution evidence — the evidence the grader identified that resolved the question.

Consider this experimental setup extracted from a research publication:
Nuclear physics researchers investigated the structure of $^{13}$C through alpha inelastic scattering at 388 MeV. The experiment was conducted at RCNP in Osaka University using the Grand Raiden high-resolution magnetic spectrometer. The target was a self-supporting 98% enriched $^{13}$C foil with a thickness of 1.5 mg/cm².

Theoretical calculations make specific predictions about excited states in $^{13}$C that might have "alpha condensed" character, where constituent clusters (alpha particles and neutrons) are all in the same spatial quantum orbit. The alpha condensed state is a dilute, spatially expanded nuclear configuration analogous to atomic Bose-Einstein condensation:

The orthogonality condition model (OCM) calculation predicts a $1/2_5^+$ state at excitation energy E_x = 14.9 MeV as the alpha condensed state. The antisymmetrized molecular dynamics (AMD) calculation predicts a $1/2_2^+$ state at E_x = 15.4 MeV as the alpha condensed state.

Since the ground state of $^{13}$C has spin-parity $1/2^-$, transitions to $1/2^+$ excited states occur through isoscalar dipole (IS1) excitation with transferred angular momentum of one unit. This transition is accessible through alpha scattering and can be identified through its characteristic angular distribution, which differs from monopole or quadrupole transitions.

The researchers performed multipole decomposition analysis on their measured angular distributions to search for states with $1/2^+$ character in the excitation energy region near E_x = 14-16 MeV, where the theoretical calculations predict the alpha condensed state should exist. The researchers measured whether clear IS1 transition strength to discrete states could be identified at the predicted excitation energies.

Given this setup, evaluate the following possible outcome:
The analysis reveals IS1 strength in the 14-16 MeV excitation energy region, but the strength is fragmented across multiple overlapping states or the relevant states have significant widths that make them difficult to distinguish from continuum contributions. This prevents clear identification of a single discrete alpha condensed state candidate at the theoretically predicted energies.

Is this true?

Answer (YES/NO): NO